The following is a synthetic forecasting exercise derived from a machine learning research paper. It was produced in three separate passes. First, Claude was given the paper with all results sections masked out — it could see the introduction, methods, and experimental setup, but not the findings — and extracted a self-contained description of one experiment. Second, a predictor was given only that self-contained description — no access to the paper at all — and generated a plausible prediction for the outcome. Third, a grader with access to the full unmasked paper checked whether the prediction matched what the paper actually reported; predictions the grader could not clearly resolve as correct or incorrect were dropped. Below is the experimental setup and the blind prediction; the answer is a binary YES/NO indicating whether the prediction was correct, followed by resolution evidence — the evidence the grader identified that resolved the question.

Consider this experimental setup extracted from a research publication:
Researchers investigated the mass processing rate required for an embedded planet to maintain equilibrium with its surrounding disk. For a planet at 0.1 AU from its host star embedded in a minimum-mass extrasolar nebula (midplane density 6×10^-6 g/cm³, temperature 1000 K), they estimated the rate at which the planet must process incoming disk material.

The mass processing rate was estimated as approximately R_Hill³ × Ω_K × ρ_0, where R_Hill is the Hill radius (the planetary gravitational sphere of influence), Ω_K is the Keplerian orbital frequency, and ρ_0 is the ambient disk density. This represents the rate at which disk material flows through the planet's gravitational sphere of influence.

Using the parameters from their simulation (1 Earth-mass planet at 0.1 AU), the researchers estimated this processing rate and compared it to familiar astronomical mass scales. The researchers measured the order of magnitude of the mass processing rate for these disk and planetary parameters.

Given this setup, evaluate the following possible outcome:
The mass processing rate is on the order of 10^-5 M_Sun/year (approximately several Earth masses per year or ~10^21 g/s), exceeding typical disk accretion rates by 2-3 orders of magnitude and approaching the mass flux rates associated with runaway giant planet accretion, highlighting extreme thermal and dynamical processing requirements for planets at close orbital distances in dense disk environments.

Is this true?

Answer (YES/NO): NO